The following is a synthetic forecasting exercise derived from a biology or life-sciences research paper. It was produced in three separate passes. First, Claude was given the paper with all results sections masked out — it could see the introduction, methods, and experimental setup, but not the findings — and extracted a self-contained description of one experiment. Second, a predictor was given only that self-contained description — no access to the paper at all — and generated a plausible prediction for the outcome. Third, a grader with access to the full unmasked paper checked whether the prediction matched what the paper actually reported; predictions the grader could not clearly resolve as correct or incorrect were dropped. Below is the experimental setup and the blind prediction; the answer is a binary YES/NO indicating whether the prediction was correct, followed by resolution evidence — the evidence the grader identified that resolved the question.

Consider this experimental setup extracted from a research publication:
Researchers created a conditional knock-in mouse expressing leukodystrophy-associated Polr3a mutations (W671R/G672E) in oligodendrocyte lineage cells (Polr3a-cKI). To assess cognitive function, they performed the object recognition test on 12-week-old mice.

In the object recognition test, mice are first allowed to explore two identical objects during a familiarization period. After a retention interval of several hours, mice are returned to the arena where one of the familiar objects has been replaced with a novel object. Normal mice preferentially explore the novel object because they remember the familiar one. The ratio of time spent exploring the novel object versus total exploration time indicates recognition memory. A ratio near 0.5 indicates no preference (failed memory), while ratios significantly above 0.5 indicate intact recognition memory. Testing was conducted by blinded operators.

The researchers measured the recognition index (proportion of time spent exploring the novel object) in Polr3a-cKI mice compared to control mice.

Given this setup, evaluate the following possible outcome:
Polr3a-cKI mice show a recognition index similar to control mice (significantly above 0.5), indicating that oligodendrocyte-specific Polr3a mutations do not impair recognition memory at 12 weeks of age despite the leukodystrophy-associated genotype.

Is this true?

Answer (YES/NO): NO